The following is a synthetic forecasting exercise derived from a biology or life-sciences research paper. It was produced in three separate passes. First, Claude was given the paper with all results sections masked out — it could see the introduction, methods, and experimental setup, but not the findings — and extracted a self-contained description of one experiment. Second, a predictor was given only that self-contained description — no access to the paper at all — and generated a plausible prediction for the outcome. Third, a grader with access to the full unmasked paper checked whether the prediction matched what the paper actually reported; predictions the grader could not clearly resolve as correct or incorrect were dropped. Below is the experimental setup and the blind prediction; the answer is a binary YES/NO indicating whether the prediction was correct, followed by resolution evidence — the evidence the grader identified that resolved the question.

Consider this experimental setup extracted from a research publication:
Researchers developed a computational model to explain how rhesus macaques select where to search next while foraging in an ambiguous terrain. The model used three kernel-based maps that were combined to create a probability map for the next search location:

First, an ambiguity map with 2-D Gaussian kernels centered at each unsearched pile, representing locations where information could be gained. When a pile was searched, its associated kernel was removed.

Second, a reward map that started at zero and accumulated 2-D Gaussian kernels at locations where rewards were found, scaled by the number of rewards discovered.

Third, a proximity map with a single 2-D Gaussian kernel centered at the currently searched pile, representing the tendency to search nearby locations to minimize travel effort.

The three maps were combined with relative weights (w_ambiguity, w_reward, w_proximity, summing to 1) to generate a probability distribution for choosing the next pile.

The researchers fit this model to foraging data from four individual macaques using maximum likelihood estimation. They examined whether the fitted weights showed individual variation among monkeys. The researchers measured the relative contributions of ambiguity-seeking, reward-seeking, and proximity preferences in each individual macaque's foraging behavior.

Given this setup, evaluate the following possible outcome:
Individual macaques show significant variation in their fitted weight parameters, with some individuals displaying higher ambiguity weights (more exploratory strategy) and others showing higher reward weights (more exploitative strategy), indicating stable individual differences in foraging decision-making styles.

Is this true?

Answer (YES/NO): YES